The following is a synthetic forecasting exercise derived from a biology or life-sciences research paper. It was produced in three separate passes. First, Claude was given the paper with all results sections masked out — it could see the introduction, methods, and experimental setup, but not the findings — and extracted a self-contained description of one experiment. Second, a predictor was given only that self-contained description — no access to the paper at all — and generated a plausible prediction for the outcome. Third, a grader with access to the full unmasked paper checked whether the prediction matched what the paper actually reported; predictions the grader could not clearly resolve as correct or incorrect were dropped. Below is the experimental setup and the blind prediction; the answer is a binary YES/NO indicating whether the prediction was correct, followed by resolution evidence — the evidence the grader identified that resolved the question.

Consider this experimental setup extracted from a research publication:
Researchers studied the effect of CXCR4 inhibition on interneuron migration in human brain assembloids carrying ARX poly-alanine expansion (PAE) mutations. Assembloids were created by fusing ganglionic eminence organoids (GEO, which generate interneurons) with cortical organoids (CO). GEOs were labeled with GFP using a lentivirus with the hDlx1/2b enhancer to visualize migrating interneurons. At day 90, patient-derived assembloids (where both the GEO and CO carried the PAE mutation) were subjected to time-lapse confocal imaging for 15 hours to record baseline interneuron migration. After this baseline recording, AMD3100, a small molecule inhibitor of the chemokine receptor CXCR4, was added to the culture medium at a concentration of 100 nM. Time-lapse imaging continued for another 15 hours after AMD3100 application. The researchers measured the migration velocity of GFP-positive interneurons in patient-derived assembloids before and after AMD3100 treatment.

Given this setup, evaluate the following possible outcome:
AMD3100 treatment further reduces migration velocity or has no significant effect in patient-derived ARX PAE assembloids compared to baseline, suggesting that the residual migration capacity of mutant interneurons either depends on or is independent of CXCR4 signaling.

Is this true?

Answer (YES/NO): NO